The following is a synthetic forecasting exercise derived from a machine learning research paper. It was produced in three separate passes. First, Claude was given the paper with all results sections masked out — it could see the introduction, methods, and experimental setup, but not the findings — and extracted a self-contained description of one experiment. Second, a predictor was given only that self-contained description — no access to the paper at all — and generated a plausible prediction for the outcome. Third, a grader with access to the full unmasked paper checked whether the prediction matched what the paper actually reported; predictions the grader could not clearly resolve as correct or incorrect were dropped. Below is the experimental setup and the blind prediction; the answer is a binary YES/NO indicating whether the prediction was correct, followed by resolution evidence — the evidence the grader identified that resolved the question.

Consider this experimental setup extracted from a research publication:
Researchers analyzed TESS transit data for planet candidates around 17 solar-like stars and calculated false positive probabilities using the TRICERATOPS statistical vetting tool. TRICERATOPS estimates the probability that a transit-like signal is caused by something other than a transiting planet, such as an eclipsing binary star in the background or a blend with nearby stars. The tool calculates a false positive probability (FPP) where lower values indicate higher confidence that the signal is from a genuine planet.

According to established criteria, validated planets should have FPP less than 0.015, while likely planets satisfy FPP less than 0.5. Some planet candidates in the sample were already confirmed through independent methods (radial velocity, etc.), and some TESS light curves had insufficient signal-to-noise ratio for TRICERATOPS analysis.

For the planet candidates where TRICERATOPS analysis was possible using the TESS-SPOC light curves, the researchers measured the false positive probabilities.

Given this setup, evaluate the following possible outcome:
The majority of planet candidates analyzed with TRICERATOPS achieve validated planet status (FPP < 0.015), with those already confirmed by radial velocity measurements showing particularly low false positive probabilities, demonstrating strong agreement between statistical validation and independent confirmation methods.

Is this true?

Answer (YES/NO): NO